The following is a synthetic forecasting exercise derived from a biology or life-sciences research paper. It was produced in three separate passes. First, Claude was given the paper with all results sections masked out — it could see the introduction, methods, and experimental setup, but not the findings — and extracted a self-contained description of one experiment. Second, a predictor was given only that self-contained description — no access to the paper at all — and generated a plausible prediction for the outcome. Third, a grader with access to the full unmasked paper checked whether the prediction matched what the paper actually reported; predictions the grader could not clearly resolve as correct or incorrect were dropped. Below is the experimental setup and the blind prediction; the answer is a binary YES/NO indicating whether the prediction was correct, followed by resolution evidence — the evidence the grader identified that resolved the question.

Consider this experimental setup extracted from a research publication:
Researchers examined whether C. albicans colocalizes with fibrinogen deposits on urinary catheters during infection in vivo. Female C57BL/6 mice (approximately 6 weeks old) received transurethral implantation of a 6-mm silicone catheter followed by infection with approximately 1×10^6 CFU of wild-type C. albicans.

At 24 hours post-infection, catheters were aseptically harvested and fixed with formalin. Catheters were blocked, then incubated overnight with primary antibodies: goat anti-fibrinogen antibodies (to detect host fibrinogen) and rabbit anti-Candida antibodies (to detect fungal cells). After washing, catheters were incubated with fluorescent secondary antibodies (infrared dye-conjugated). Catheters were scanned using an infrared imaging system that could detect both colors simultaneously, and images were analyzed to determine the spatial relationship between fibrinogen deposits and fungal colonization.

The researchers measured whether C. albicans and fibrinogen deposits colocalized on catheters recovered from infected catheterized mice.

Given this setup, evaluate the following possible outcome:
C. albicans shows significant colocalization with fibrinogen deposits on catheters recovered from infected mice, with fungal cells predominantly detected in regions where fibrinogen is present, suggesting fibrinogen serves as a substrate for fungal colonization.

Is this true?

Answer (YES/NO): YES